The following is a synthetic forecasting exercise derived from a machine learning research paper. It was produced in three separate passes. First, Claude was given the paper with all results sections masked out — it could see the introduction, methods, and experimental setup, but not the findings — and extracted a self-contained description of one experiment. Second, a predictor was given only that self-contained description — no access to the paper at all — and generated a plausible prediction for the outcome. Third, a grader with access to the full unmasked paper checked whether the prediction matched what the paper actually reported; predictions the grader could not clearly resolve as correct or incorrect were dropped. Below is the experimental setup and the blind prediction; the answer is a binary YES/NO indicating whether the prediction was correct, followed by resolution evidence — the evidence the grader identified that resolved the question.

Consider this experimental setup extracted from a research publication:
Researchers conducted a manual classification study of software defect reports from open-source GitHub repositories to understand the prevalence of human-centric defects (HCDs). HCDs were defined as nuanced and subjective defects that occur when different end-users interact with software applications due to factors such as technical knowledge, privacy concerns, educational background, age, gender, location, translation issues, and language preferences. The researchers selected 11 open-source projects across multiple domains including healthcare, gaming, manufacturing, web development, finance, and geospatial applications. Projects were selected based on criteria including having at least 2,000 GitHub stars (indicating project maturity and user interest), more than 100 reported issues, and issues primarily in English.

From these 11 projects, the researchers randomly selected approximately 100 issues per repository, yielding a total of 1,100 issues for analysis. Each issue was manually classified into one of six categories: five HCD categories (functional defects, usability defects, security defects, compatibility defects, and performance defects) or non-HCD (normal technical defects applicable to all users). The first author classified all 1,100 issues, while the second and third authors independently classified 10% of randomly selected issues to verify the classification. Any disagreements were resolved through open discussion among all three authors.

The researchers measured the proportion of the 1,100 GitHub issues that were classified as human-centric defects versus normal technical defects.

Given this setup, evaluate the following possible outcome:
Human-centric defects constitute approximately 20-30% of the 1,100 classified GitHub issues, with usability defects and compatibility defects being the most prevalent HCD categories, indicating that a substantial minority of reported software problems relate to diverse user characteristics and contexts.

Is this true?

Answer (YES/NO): NO